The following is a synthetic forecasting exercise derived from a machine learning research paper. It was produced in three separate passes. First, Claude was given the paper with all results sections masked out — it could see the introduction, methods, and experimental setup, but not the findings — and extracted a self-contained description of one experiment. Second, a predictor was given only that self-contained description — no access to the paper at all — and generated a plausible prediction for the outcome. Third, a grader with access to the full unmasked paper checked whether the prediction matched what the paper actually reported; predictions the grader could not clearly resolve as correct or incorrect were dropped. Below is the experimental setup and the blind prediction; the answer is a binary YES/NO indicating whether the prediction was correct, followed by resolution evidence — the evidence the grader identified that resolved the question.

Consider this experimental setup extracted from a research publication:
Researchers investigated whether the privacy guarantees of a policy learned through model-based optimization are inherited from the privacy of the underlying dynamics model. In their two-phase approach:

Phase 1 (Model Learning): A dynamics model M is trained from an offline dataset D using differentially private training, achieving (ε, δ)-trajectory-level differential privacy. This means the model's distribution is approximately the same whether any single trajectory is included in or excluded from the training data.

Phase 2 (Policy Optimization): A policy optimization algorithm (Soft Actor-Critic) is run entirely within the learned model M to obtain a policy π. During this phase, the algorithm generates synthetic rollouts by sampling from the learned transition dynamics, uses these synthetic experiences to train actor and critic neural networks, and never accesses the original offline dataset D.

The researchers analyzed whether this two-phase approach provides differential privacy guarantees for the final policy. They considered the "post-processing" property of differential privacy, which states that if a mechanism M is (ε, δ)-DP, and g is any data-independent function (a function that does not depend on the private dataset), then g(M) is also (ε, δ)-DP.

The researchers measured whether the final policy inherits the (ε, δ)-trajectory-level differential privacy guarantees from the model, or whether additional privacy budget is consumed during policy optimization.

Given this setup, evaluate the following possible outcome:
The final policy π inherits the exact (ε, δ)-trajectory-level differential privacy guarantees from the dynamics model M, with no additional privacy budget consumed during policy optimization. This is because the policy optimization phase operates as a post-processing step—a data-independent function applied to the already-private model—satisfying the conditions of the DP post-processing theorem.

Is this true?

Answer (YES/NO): YES